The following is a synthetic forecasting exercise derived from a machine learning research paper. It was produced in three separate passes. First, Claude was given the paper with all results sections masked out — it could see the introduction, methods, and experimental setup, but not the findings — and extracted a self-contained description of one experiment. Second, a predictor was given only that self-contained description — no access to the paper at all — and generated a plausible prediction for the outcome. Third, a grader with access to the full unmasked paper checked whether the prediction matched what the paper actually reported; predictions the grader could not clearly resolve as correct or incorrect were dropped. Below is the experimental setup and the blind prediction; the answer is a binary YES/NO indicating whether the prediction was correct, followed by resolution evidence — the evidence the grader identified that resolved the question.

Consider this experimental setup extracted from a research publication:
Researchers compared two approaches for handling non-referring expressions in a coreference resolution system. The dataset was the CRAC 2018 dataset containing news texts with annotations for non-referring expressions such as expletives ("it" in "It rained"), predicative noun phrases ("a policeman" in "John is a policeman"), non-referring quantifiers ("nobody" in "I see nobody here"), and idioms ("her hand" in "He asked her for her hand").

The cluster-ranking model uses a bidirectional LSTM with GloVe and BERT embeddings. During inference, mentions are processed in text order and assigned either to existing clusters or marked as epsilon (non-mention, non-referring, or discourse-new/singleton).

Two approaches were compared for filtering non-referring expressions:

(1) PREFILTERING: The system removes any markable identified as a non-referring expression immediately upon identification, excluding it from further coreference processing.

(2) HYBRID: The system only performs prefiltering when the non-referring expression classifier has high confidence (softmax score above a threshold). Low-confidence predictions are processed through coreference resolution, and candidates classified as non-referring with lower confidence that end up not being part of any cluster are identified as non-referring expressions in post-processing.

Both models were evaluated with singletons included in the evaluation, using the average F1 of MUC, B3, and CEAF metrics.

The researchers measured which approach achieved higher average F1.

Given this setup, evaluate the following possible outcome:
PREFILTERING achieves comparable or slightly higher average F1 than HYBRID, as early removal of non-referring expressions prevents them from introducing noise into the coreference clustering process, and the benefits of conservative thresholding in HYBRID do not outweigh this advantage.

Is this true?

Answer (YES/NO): NO